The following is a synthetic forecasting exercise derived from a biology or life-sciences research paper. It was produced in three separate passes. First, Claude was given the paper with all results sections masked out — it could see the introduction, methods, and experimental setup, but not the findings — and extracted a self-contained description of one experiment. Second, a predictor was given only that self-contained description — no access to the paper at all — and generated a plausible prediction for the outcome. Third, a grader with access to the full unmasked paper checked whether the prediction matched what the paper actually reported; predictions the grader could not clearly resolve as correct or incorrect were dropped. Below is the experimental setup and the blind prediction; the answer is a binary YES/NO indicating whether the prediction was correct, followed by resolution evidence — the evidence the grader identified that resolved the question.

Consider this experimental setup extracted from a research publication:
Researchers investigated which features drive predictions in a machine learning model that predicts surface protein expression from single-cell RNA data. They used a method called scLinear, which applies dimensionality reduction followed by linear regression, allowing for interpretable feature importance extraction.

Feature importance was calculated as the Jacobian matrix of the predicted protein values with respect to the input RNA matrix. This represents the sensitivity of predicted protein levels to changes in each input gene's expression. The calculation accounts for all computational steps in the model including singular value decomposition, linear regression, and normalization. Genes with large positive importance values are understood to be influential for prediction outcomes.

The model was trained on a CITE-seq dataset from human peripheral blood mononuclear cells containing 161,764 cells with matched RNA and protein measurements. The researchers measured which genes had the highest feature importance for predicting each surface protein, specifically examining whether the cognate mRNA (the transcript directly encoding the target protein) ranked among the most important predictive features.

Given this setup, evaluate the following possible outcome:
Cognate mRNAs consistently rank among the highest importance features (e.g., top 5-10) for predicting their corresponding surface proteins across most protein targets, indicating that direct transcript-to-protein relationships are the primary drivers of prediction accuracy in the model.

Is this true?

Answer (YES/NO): NO